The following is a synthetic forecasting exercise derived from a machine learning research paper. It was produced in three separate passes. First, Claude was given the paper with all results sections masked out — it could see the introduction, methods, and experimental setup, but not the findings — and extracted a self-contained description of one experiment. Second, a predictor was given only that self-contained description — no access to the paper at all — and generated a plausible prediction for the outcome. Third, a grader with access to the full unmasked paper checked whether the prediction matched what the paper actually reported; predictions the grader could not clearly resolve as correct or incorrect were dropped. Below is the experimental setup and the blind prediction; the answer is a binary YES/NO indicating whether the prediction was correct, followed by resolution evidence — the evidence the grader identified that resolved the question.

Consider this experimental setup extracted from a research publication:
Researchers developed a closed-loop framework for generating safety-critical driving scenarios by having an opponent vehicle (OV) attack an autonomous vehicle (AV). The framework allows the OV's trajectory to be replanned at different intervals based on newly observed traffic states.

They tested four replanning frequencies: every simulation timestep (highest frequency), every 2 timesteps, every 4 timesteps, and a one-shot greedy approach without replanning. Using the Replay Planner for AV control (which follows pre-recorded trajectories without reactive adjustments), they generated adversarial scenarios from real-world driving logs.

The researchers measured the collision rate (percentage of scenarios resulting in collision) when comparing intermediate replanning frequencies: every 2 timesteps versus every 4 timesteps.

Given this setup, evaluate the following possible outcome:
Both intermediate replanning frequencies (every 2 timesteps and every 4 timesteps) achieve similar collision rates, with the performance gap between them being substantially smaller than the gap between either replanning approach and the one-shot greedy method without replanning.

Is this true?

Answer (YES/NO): NO